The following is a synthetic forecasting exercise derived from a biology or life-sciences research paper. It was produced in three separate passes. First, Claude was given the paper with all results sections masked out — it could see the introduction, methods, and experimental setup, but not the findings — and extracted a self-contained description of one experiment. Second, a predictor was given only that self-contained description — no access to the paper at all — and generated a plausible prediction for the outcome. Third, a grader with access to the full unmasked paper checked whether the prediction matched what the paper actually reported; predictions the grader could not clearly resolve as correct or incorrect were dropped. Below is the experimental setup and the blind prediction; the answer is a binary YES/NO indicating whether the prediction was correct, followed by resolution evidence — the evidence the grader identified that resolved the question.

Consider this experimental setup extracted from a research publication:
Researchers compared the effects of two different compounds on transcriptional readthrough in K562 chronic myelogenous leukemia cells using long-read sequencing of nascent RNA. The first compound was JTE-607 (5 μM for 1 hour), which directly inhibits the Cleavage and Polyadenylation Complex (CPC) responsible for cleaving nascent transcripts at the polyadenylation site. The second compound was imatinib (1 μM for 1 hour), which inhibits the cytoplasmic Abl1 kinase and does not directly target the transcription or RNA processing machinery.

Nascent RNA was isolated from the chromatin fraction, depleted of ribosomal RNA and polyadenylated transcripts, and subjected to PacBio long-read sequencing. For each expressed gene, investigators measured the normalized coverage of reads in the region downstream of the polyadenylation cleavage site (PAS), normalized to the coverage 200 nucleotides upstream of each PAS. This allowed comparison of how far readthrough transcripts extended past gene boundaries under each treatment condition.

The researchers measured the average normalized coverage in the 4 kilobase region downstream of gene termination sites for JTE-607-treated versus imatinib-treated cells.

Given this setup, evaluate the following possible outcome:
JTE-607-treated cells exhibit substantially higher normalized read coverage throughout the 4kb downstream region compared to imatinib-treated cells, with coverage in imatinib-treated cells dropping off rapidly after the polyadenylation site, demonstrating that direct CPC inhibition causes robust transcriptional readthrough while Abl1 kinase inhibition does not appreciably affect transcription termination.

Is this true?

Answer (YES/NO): NO